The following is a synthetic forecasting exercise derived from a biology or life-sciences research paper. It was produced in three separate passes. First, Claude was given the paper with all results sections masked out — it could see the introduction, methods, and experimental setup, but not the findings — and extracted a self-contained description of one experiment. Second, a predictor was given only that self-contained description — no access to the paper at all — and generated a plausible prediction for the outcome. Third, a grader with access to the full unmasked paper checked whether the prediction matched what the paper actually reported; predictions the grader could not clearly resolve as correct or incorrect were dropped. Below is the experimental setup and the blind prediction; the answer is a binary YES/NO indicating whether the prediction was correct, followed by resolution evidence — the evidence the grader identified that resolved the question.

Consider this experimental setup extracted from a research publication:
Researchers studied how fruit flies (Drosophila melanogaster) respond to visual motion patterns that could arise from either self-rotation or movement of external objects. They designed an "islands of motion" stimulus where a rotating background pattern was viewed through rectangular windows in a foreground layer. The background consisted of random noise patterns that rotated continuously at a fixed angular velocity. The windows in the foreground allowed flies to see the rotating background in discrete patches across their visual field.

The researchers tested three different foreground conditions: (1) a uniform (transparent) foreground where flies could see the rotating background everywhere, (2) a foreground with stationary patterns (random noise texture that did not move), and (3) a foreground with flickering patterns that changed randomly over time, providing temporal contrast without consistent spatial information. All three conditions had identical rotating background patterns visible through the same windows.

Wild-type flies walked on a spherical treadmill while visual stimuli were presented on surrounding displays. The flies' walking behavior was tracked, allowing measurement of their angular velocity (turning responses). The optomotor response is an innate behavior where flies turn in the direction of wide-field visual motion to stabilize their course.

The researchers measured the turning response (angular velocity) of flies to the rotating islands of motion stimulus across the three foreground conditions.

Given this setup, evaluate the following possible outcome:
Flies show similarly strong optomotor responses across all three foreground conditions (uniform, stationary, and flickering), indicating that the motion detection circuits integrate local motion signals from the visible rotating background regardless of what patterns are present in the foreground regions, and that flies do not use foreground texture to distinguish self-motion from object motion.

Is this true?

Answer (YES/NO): NO